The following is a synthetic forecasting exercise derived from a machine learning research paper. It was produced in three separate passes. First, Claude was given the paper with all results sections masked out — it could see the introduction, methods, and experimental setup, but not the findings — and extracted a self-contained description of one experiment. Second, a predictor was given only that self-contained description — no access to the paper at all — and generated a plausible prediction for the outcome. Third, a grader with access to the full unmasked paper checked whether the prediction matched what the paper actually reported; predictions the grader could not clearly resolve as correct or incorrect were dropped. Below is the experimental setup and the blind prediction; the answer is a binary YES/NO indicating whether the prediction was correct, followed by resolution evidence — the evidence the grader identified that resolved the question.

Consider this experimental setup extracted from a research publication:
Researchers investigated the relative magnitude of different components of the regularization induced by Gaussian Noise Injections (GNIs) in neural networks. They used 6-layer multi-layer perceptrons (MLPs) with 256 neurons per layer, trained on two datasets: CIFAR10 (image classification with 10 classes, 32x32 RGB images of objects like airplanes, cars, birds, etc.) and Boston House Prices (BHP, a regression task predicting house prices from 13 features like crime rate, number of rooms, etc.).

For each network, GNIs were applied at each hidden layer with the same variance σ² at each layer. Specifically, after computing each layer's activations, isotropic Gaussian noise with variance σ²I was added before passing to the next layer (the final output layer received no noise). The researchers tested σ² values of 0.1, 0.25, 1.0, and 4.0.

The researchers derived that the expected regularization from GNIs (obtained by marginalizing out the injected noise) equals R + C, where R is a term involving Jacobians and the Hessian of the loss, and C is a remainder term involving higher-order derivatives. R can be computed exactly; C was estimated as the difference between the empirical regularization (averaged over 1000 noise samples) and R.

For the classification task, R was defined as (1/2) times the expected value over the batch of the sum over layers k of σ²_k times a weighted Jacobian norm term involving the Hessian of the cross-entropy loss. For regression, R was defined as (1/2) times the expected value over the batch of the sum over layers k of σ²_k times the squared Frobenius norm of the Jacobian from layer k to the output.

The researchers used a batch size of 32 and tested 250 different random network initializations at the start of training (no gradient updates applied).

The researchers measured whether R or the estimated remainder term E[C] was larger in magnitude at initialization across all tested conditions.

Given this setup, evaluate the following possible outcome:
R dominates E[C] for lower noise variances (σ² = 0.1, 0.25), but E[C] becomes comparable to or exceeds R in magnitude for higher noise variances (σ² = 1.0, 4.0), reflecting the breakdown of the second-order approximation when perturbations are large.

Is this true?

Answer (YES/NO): NO